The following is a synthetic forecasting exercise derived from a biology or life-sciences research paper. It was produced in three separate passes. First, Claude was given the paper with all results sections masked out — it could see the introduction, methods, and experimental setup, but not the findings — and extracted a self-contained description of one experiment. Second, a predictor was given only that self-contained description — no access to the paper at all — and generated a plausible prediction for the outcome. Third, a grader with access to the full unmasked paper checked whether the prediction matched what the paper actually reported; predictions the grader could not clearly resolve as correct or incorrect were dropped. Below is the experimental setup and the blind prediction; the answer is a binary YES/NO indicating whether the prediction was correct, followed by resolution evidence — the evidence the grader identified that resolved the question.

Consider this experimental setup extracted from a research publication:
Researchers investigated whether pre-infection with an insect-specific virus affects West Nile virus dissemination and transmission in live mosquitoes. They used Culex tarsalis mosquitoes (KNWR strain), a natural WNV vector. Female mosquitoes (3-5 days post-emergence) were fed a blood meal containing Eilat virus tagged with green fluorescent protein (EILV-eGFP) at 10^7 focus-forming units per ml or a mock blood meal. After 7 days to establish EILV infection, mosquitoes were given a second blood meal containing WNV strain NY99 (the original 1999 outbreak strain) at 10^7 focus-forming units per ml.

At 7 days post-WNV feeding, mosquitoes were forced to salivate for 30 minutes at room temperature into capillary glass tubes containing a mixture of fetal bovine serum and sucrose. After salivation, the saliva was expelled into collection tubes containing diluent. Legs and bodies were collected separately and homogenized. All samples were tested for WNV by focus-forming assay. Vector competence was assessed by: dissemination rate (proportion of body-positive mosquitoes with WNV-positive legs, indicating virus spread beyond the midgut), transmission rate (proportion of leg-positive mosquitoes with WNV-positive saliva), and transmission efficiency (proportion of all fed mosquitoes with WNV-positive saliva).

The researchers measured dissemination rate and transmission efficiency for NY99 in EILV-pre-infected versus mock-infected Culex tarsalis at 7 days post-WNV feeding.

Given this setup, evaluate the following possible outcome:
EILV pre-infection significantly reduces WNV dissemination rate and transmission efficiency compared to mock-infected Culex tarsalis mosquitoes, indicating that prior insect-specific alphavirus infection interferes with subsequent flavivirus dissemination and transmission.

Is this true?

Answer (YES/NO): NO